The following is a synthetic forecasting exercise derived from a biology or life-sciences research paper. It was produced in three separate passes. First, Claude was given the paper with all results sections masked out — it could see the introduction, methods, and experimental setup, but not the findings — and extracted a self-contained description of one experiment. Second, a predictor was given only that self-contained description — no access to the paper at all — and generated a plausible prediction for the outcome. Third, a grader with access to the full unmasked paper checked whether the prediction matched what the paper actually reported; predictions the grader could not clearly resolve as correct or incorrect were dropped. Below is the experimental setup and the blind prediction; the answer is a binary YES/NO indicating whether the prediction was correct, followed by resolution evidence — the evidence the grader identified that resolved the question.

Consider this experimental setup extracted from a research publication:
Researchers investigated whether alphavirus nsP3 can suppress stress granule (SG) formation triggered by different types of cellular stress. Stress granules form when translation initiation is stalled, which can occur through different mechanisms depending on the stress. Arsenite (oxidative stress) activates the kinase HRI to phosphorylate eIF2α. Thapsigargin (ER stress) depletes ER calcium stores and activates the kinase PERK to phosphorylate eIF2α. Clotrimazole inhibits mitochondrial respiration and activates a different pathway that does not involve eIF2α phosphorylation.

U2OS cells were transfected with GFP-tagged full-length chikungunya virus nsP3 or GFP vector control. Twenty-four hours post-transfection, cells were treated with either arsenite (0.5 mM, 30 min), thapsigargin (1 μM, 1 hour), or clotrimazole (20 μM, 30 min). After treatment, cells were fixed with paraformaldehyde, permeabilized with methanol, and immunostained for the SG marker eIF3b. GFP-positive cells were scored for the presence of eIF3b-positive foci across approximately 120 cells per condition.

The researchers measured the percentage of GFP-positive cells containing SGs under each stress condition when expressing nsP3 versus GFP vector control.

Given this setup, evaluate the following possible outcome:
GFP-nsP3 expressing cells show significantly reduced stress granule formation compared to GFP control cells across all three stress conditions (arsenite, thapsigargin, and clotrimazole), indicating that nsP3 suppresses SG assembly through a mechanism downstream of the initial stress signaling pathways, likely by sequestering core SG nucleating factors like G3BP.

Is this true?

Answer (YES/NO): NO